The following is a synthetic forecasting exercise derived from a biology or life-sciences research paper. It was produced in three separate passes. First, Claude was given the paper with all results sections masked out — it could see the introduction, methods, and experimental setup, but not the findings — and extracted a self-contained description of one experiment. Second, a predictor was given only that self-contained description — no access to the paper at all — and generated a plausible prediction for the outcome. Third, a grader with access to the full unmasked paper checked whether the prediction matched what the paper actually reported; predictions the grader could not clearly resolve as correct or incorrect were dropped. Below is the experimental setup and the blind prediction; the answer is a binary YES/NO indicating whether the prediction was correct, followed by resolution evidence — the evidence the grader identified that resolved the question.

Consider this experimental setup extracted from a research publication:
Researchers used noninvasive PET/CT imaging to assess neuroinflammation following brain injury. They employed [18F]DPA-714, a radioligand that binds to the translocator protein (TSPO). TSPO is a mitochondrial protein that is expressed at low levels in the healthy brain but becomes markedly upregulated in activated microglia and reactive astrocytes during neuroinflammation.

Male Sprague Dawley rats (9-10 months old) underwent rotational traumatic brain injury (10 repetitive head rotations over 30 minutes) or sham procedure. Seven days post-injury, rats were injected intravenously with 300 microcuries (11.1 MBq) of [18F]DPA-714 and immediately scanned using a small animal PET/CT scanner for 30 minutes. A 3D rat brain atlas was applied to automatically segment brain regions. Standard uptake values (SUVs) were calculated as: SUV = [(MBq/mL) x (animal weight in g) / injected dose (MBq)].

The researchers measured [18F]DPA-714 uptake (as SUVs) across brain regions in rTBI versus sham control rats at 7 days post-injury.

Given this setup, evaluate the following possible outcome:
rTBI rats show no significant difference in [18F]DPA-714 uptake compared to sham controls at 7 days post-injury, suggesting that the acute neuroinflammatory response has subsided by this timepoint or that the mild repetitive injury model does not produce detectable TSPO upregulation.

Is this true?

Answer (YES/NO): NO